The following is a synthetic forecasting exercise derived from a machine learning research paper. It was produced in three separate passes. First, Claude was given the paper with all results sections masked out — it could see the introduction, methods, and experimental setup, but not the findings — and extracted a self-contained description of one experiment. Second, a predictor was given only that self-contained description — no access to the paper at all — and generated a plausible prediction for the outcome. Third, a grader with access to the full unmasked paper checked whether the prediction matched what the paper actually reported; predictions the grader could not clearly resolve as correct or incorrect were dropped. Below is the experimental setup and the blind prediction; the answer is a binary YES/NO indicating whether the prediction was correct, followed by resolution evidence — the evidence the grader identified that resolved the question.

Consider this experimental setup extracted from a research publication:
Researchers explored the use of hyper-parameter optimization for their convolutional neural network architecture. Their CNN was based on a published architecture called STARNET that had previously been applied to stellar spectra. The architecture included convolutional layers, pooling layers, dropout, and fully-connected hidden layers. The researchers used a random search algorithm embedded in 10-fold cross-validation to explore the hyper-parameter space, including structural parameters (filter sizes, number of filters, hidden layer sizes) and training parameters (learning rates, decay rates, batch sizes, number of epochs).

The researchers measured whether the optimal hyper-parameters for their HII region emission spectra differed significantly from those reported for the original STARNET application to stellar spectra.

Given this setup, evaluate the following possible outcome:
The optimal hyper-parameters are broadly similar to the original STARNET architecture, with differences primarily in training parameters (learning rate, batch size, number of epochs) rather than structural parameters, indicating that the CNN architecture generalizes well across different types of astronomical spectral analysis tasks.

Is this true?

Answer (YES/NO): NO